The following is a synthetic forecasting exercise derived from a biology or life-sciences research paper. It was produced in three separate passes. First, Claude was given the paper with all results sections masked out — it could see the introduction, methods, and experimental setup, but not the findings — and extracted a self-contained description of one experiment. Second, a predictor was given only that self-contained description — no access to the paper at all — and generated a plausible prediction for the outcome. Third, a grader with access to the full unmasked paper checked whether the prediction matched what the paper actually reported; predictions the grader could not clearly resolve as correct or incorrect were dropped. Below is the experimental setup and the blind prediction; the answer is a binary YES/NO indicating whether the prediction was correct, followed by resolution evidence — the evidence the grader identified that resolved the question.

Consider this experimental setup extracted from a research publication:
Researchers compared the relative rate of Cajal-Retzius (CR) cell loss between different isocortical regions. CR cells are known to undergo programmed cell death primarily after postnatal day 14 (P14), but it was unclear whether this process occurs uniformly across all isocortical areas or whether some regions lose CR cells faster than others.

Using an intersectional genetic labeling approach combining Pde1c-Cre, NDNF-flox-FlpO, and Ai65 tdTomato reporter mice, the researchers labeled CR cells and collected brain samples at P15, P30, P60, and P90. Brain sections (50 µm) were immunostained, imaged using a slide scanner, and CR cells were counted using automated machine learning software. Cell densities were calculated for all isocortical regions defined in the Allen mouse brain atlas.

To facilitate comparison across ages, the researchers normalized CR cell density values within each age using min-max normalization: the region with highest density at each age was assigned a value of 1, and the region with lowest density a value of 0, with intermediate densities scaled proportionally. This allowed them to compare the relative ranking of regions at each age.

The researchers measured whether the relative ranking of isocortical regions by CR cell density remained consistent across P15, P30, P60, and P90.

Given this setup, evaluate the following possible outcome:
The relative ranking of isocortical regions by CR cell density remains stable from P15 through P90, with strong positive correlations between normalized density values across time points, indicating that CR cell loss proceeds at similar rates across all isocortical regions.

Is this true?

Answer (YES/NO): NO